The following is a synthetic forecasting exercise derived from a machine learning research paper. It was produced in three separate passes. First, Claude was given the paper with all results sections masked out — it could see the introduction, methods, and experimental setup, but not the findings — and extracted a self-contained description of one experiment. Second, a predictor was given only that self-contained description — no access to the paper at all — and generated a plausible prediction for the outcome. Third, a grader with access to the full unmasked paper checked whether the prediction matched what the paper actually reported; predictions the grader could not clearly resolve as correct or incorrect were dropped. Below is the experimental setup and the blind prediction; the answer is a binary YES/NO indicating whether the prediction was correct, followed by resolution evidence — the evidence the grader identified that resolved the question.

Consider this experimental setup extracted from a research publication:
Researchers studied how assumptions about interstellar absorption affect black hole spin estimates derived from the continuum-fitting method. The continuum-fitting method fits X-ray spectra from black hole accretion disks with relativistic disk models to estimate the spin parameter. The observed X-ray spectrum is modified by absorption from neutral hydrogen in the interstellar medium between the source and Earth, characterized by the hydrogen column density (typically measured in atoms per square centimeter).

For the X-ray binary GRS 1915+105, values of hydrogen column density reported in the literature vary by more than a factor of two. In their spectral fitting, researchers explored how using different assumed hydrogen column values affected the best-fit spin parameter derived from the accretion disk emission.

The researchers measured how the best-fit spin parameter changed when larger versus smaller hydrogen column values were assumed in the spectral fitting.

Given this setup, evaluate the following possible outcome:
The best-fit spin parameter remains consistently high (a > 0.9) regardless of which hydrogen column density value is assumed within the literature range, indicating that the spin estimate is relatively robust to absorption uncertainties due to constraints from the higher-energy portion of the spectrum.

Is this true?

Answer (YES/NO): NO